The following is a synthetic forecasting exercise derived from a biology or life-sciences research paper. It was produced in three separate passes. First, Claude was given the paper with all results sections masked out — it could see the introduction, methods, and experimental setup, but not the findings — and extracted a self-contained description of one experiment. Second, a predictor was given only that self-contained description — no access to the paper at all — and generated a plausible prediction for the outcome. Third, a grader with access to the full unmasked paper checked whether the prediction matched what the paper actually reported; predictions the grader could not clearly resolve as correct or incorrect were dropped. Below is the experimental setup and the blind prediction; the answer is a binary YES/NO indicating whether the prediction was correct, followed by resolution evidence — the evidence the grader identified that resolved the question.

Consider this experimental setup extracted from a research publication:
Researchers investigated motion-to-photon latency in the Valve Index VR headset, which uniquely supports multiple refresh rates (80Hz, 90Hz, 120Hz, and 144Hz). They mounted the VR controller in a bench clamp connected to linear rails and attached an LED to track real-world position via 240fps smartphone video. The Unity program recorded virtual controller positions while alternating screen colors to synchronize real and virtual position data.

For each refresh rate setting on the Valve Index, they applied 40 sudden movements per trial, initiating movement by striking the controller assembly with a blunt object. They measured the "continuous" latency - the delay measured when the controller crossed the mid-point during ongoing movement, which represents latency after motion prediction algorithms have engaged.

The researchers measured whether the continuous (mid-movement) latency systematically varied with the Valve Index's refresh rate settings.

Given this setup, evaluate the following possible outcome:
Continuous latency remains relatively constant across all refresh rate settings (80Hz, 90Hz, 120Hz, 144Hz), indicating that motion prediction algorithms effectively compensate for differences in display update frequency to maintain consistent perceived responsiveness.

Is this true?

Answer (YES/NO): YES